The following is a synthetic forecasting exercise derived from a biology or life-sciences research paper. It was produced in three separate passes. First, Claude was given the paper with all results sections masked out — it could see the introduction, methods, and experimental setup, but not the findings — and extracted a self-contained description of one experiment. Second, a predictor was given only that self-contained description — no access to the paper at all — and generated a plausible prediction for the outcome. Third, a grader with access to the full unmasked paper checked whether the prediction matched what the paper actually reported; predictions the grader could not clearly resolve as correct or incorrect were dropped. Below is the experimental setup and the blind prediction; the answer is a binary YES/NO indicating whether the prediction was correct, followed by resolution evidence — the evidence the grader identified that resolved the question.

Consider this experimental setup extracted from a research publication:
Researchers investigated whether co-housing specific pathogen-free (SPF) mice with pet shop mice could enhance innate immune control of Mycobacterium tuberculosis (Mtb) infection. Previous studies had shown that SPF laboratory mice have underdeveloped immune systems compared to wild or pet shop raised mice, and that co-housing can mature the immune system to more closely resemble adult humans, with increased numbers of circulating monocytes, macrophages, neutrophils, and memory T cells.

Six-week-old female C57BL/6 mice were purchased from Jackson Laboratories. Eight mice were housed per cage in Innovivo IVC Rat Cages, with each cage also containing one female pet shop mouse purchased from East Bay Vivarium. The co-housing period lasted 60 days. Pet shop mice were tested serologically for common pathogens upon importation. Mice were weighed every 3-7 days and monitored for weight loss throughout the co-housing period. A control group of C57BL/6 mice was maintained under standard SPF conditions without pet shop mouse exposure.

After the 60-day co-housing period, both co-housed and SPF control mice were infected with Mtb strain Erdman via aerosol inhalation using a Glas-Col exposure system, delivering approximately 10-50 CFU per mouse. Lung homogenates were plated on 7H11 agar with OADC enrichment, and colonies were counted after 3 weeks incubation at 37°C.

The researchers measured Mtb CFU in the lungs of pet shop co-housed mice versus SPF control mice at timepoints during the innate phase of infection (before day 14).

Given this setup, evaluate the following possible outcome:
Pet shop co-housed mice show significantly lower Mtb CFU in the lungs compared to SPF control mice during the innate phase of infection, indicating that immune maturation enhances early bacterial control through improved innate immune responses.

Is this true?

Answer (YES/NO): NO